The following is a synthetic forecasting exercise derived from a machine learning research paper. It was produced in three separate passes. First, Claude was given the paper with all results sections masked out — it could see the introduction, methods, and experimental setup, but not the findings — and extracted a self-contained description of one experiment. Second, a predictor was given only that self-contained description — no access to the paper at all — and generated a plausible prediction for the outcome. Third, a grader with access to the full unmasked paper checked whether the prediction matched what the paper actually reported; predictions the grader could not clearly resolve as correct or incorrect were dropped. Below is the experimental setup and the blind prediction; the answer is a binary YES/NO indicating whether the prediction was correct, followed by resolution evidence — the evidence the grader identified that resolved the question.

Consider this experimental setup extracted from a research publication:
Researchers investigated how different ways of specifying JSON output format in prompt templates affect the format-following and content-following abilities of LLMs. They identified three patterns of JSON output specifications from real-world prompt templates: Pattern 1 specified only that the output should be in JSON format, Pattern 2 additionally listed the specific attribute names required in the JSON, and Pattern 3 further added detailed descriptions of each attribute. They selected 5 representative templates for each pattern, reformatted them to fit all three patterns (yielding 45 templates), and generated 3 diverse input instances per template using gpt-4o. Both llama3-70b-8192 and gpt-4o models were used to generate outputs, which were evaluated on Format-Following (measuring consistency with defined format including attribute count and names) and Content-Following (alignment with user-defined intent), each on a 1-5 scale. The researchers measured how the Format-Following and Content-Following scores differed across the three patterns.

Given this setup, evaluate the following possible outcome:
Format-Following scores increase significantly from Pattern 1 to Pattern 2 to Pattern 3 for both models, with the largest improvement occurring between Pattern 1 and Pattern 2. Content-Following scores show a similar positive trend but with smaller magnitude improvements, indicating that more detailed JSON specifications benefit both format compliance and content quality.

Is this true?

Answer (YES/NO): YES